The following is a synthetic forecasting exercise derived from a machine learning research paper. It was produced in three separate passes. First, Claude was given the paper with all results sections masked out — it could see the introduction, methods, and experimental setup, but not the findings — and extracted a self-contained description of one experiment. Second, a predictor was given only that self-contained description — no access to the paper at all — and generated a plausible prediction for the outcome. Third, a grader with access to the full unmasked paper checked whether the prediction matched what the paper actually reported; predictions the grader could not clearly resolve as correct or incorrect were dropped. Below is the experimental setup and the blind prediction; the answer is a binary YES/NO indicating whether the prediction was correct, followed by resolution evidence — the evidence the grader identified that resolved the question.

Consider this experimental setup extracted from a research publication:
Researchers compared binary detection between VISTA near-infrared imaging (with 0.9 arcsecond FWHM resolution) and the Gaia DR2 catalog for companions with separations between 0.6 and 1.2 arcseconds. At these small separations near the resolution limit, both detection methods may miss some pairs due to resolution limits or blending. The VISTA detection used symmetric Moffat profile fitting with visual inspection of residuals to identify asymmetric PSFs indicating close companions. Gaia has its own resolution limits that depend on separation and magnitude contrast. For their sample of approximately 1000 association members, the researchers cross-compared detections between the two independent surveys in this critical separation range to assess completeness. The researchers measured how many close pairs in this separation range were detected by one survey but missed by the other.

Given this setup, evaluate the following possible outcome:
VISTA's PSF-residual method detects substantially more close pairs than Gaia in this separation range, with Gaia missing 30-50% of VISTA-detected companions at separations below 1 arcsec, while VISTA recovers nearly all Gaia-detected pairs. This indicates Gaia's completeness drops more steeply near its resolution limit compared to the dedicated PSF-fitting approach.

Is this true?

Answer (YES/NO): NO